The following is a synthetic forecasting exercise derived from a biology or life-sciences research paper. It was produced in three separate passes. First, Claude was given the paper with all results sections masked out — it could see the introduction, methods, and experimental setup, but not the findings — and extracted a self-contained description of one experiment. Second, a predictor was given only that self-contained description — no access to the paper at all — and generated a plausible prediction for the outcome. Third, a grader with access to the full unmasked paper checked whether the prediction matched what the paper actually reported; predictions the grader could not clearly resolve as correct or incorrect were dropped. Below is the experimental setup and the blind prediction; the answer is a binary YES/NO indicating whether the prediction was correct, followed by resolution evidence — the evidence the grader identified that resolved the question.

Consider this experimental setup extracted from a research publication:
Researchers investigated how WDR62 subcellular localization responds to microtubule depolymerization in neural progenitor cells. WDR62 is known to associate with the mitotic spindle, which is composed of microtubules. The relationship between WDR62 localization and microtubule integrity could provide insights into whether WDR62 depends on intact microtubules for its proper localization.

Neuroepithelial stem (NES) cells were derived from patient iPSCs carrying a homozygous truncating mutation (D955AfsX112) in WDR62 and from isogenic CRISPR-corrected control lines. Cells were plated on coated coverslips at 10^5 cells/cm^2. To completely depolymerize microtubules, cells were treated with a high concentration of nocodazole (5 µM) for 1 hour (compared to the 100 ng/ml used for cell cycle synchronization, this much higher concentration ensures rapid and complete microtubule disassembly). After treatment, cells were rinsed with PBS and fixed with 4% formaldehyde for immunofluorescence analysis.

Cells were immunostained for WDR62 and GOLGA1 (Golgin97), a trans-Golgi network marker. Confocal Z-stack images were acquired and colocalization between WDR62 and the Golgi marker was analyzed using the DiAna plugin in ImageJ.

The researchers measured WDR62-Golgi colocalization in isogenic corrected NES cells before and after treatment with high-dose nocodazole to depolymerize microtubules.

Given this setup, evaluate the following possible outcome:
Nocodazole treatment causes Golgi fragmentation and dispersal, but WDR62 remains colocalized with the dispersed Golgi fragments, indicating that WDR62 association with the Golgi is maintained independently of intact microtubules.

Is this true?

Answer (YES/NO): YES